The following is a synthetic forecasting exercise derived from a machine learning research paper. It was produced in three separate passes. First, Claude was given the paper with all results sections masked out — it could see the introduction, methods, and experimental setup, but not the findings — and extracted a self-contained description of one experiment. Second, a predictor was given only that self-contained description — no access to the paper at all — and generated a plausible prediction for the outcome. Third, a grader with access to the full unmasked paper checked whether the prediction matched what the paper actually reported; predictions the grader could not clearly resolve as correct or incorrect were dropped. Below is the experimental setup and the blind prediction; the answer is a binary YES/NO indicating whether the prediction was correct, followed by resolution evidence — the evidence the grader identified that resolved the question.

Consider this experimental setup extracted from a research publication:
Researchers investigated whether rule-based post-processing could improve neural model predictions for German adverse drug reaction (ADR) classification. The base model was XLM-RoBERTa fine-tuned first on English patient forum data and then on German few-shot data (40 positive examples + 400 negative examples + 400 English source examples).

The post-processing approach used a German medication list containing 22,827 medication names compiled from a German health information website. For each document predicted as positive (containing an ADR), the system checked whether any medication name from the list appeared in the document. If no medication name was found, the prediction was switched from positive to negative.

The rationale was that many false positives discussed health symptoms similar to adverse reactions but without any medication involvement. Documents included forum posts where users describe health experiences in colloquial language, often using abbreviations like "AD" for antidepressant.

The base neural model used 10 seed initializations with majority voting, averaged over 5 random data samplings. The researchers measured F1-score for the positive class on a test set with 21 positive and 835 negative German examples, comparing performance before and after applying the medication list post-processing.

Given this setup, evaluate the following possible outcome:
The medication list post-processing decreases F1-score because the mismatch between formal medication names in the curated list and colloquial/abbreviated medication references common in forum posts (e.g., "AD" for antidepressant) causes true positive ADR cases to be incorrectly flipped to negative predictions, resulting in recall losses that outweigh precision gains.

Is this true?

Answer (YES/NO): NO